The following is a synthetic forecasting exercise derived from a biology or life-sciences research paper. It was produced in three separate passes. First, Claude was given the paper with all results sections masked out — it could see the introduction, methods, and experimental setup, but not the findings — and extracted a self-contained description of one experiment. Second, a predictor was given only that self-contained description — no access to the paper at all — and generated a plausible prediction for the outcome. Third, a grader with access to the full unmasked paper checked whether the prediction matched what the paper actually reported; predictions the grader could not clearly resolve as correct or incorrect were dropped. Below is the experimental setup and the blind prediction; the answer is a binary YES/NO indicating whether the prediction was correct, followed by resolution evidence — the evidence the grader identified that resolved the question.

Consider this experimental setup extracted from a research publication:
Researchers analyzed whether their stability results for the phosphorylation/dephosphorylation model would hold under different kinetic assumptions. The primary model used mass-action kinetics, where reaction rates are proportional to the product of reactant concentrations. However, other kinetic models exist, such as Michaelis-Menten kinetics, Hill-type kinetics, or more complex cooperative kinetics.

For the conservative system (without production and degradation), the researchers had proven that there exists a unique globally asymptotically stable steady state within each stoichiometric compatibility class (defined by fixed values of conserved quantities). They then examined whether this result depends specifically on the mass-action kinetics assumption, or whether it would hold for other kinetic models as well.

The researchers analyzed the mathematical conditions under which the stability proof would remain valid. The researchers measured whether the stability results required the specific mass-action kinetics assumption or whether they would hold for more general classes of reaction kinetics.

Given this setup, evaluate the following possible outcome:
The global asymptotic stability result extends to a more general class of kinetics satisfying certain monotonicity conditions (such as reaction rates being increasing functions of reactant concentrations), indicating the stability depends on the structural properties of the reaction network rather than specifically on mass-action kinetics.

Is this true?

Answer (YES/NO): YES